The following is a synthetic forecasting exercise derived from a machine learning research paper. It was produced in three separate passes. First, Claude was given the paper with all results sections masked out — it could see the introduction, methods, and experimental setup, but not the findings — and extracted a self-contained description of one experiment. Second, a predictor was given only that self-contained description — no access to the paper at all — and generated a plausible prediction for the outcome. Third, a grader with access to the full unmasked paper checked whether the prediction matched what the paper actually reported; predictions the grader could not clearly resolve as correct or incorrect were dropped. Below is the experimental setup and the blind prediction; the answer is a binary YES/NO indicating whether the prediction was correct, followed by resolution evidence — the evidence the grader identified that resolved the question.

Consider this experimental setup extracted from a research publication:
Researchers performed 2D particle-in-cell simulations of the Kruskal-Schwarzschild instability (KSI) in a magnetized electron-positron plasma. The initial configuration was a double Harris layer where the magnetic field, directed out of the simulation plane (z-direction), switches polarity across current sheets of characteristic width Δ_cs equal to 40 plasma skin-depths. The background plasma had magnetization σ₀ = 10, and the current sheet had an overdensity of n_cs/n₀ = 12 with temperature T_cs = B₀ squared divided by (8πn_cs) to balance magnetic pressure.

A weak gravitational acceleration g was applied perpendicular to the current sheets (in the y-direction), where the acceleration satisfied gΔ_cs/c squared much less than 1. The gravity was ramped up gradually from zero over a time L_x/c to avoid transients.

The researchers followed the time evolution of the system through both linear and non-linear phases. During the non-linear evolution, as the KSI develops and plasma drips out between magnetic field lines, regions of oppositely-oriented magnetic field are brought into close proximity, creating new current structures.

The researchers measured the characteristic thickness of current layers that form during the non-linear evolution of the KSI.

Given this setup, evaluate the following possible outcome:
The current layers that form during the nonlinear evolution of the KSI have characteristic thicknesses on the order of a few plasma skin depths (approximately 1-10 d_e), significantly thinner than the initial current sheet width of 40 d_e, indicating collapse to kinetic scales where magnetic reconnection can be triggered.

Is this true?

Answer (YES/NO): YES